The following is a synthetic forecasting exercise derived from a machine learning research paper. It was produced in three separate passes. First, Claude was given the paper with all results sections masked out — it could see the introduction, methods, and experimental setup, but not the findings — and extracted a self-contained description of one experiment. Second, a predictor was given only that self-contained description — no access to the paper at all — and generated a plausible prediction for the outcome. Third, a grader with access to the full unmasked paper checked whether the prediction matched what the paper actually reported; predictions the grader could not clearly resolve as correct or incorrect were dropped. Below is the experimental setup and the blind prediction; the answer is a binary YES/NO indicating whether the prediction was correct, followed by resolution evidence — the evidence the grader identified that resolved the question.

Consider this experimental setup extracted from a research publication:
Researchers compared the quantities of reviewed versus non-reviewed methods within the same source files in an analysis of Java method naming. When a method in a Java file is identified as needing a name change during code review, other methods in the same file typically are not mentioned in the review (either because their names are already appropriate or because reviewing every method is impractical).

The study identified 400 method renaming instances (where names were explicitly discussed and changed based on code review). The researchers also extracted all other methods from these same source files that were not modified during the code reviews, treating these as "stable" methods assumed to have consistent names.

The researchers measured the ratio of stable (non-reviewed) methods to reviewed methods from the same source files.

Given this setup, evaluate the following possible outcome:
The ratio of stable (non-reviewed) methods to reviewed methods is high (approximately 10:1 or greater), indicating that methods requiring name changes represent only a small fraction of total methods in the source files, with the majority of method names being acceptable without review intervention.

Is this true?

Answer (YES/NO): YES